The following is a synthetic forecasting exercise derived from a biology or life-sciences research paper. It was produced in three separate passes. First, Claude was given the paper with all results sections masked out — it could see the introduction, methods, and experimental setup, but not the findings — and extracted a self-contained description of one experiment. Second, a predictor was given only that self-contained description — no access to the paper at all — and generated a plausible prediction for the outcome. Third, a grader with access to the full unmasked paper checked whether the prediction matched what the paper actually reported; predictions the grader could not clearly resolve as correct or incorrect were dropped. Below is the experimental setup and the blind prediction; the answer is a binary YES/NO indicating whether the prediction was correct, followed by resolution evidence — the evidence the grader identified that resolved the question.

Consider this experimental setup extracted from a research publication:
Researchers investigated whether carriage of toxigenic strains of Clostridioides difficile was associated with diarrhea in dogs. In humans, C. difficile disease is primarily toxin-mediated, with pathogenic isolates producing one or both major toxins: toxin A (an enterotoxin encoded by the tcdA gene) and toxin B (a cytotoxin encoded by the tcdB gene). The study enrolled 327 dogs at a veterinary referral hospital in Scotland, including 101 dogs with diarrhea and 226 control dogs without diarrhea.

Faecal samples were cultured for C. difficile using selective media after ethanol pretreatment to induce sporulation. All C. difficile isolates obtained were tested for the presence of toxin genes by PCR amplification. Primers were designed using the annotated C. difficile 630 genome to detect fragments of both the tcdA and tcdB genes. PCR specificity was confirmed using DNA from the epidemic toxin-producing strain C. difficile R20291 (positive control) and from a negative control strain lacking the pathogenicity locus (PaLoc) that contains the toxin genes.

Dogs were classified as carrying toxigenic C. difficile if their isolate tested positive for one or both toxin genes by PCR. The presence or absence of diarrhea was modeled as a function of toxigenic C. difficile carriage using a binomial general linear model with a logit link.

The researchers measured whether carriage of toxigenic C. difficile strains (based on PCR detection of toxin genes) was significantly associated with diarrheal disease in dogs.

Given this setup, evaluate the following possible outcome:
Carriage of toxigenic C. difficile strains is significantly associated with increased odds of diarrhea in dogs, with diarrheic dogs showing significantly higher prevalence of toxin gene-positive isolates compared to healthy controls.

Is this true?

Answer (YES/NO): NO